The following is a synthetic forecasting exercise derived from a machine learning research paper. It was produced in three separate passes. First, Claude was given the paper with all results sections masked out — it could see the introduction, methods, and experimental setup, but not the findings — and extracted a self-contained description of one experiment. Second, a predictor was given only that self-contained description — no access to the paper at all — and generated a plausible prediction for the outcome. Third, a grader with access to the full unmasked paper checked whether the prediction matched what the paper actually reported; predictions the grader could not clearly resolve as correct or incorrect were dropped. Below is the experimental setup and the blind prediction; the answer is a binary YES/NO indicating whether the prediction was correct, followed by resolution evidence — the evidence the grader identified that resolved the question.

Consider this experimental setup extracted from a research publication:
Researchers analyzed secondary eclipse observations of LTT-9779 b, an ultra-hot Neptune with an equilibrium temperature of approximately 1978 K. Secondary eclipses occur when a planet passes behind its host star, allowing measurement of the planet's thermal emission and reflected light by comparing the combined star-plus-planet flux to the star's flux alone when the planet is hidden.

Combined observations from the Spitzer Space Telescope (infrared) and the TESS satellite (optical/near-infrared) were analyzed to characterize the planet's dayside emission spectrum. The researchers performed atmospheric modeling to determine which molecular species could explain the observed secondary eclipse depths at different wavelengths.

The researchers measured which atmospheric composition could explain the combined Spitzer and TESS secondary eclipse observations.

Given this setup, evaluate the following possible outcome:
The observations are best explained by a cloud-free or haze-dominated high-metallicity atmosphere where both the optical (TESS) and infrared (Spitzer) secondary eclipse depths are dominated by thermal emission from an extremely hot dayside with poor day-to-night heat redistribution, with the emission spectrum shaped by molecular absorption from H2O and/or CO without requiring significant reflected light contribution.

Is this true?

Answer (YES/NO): NO